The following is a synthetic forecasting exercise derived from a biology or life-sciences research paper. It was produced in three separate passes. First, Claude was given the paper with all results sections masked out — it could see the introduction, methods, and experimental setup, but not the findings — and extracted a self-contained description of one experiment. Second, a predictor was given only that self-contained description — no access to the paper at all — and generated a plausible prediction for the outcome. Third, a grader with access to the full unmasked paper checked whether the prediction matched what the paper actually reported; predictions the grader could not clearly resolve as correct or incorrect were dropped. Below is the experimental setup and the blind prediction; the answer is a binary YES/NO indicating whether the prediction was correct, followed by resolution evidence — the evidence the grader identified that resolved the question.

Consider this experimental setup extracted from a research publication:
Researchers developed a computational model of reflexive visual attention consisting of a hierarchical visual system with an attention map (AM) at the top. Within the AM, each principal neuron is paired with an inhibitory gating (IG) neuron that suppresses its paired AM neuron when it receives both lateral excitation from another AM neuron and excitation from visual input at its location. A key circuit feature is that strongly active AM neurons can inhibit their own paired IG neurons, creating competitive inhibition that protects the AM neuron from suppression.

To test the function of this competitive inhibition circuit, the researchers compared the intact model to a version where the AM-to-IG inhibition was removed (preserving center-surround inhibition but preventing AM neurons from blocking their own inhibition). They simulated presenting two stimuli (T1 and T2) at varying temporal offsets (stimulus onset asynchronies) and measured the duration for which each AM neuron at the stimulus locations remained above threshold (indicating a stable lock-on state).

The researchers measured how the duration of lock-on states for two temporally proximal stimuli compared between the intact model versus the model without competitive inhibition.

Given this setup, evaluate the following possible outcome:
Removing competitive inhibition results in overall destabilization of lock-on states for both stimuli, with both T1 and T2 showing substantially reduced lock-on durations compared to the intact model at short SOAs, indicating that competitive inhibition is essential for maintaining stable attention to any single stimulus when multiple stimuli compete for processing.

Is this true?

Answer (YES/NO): YES